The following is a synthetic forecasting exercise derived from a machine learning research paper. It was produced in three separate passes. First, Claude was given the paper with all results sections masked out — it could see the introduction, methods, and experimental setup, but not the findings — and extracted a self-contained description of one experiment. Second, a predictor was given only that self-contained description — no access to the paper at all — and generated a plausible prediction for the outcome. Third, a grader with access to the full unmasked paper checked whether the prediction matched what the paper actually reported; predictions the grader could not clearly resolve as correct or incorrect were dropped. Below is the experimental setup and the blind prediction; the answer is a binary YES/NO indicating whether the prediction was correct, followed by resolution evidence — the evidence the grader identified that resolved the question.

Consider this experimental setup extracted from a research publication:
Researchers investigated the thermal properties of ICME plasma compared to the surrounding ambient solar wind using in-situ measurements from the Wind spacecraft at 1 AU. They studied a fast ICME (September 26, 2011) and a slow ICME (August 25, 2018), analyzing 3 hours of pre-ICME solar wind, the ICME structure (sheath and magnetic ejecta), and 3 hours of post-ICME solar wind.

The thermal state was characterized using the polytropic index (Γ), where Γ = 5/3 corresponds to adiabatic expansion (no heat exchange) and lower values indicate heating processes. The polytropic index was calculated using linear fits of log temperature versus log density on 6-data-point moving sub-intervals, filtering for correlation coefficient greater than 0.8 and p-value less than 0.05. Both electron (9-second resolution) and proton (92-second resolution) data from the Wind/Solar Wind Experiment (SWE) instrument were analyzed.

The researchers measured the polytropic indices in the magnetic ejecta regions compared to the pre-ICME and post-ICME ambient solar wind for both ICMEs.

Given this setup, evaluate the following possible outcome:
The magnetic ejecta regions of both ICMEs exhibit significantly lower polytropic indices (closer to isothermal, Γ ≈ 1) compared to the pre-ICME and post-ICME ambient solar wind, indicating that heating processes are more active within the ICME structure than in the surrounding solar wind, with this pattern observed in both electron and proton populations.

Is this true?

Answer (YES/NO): NO